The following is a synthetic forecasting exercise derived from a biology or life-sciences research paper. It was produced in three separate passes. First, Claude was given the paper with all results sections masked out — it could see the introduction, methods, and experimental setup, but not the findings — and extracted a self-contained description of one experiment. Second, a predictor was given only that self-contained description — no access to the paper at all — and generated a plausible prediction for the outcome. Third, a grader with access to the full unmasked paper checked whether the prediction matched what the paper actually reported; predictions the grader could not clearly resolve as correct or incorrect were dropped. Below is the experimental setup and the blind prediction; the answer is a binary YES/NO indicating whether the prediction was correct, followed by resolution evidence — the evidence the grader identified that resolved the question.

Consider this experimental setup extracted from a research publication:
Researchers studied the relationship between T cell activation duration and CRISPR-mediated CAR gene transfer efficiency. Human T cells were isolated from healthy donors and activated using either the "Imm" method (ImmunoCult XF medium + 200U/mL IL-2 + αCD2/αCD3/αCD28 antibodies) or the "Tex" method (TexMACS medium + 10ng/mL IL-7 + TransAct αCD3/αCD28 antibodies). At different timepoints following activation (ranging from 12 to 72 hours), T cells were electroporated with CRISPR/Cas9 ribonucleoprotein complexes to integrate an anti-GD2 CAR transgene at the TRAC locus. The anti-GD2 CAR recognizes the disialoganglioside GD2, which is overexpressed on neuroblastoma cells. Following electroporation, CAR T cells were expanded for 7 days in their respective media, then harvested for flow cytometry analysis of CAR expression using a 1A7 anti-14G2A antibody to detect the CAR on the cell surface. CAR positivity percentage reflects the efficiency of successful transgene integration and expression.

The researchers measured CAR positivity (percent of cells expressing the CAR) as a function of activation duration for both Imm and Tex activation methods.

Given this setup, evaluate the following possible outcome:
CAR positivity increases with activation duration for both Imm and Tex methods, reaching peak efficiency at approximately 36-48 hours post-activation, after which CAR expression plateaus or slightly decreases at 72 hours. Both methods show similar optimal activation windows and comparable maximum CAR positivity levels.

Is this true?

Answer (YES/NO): NO